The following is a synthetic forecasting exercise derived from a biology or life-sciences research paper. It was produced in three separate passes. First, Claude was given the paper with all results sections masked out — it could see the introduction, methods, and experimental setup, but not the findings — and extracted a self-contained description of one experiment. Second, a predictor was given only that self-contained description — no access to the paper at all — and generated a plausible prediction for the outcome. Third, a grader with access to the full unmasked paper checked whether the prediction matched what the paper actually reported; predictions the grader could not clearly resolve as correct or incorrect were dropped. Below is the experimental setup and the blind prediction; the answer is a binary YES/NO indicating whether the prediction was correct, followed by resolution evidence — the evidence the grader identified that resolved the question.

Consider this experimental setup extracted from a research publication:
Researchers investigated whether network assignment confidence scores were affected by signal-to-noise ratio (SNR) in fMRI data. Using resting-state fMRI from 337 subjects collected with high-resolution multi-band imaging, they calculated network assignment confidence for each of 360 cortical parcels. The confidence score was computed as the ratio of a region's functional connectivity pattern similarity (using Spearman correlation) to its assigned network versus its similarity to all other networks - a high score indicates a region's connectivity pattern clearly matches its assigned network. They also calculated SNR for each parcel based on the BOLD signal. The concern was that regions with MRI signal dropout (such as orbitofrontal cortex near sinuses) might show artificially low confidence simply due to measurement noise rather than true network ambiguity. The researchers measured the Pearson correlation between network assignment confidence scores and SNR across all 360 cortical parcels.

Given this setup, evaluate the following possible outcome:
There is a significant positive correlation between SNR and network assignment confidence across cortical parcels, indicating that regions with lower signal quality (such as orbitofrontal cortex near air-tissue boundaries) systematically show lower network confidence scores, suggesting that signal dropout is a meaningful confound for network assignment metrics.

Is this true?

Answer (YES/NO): NO